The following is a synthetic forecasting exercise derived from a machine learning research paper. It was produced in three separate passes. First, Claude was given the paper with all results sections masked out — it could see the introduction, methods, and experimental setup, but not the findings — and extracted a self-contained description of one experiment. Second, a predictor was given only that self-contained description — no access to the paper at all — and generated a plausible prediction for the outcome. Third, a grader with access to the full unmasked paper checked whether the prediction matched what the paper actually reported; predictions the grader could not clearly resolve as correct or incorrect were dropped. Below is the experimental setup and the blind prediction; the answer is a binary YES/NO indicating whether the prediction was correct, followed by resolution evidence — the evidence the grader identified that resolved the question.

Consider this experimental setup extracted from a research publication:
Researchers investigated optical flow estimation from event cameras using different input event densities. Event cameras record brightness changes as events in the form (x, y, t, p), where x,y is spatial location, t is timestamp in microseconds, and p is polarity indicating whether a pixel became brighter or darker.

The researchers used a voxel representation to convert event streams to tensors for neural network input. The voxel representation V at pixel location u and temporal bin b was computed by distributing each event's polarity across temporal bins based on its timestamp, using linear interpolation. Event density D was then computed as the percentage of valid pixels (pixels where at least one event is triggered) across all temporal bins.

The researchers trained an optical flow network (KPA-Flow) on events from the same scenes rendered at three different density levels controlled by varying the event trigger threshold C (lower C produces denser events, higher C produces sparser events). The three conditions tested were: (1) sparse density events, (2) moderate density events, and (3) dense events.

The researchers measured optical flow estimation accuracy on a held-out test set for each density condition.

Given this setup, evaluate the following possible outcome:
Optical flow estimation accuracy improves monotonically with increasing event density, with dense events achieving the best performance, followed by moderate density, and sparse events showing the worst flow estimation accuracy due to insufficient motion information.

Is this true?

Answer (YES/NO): NO